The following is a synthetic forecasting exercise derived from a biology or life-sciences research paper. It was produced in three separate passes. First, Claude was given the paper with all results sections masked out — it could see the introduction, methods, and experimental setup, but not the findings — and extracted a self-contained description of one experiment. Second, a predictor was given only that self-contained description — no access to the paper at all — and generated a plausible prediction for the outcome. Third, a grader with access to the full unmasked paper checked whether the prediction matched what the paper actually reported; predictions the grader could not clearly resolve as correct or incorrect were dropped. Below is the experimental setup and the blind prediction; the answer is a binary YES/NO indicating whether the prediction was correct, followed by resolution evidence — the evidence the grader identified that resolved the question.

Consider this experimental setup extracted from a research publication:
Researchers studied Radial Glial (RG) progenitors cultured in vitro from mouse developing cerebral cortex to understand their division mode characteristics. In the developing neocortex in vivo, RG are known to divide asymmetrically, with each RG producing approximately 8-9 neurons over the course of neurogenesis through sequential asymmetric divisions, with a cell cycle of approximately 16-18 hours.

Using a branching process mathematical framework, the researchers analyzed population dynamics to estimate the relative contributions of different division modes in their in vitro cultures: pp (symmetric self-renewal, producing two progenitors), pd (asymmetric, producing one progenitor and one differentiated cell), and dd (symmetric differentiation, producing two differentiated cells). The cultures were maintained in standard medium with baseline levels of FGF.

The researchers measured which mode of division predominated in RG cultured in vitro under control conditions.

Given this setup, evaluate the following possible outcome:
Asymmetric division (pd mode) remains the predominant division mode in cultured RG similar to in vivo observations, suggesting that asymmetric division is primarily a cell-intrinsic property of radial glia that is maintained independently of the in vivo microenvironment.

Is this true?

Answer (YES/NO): NO